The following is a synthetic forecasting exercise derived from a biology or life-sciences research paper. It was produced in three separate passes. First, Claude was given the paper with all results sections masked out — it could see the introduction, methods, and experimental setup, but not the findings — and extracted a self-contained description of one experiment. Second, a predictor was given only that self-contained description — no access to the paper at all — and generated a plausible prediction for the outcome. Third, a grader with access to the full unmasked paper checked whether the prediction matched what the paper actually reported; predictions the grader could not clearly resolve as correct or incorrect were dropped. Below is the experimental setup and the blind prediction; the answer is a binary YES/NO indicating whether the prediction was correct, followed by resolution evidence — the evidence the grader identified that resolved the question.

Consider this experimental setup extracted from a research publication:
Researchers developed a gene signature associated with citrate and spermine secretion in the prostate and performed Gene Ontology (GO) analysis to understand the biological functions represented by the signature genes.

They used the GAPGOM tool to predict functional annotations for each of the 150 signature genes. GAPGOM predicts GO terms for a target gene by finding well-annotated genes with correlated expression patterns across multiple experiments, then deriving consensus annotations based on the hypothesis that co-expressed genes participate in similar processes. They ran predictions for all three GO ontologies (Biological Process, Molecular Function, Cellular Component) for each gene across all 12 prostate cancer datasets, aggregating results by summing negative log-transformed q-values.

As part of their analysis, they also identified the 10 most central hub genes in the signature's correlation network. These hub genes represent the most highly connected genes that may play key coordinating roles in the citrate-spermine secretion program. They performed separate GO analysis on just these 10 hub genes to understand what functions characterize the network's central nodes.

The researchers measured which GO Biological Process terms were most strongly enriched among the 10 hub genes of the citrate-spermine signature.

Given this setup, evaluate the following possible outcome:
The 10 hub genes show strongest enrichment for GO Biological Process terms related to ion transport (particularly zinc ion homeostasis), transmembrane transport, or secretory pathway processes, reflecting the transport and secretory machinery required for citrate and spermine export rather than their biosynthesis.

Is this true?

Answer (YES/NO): NO